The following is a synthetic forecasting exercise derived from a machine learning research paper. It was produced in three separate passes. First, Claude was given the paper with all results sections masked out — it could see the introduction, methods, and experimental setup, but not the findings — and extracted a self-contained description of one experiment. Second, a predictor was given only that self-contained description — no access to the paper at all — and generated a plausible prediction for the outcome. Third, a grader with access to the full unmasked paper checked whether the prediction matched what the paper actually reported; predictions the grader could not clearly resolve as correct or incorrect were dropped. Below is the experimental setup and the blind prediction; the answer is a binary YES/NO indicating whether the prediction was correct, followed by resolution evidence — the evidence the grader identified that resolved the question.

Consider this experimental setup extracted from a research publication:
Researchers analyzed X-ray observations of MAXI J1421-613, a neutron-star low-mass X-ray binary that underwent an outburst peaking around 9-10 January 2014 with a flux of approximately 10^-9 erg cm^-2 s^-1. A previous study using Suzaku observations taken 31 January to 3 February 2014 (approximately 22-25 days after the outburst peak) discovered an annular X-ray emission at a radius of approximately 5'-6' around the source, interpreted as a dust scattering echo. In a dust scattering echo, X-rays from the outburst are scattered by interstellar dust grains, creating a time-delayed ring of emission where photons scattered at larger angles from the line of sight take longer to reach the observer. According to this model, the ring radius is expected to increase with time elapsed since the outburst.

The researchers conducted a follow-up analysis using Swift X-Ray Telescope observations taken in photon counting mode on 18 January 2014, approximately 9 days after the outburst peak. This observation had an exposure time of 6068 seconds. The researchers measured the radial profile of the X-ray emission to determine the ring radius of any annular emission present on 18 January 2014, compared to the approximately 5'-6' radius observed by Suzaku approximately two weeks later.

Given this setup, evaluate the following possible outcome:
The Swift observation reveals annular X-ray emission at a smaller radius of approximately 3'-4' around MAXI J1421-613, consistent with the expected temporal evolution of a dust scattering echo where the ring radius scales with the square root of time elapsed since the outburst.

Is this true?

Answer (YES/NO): YES